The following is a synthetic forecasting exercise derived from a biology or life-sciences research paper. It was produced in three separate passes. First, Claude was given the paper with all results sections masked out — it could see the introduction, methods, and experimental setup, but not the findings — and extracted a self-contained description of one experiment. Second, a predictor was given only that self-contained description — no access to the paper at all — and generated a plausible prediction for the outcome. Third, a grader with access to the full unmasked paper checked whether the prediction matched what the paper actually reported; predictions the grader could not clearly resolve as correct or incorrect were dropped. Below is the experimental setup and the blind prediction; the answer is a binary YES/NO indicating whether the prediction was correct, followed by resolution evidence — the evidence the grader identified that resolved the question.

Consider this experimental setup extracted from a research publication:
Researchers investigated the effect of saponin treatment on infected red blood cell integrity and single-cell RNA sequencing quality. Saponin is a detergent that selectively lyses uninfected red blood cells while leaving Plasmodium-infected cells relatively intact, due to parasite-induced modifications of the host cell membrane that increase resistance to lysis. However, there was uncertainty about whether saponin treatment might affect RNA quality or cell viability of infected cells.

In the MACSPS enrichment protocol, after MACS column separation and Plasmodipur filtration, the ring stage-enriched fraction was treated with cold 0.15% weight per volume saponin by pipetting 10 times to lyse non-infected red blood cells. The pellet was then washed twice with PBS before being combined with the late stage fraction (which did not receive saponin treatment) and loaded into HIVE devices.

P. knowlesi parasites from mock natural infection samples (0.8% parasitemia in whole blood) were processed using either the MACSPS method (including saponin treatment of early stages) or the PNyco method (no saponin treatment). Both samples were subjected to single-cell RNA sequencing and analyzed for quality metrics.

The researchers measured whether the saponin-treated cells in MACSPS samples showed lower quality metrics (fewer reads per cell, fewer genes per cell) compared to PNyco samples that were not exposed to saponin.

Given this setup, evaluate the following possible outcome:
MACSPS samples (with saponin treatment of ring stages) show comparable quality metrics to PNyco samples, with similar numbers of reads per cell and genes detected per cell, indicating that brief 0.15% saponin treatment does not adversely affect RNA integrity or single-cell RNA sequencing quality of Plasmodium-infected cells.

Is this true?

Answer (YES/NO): YES